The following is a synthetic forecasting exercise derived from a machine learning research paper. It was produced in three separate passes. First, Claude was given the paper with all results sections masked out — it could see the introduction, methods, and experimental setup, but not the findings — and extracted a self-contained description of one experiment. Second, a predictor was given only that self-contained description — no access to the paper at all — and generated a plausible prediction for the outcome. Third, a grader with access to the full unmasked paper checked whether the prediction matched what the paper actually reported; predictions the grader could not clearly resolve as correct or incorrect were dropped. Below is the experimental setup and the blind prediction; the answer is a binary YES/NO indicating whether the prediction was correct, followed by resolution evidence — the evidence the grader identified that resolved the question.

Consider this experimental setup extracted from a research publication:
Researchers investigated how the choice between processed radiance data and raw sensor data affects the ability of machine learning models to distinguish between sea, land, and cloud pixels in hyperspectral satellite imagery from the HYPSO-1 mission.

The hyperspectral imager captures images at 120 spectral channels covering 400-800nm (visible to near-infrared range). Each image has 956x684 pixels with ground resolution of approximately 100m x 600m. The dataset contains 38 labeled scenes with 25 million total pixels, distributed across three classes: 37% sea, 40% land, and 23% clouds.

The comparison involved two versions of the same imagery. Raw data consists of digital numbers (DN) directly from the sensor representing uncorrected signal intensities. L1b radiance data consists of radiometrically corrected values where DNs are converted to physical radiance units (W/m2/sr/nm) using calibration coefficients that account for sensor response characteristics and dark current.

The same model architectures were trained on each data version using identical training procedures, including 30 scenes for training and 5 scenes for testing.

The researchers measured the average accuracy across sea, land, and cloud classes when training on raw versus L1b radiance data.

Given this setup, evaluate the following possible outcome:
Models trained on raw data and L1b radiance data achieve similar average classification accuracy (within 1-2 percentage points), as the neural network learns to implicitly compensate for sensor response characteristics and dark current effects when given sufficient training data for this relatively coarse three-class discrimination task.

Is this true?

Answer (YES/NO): NO